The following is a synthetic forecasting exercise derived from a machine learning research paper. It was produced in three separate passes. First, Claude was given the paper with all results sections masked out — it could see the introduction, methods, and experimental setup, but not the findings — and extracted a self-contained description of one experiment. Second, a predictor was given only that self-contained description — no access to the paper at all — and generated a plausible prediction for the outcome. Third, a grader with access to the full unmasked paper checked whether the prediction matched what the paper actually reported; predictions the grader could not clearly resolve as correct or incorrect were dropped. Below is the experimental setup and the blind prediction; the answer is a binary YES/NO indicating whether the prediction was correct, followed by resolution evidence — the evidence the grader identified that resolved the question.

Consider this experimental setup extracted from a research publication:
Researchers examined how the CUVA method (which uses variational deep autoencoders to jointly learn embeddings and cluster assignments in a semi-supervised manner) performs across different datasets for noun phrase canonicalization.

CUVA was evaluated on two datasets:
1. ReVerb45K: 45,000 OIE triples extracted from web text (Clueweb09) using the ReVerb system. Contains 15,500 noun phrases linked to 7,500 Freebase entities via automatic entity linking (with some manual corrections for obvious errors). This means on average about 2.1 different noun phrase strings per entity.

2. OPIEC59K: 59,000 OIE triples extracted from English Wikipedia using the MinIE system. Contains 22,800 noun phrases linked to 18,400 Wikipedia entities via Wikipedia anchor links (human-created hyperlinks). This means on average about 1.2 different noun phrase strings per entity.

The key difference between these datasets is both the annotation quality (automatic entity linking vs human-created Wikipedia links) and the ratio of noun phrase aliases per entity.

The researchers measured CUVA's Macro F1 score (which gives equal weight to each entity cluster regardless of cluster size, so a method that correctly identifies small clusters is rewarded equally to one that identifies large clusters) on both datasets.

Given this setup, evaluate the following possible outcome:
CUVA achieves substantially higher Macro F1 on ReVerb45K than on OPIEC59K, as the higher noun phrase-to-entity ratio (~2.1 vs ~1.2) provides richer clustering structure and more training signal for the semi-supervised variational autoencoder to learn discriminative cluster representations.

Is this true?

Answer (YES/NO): YES